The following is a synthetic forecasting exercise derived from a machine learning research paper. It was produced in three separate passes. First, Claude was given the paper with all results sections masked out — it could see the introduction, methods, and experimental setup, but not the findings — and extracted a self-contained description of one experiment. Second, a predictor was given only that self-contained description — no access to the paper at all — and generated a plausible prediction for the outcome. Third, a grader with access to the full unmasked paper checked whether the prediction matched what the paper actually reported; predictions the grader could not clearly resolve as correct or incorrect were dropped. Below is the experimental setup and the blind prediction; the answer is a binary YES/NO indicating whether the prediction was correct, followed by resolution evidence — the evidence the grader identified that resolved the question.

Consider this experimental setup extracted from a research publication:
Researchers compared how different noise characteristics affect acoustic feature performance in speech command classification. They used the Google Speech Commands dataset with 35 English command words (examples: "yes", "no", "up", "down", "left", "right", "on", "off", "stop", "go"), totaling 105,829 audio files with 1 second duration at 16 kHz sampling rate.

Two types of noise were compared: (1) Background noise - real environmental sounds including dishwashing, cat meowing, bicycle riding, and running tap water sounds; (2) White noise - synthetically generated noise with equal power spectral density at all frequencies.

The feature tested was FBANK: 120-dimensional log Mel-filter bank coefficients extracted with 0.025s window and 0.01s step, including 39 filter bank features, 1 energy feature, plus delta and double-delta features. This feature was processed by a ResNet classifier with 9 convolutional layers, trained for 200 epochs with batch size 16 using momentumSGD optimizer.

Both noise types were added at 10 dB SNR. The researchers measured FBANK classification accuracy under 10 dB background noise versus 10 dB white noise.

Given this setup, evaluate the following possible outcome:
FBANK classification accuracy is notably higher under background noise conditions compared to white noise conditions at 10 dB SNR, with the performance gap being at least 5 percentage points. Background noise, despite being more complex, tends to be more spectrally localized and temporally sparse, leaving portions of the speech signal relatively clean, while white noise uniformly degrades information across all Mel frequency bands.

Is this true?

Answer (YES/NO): NO